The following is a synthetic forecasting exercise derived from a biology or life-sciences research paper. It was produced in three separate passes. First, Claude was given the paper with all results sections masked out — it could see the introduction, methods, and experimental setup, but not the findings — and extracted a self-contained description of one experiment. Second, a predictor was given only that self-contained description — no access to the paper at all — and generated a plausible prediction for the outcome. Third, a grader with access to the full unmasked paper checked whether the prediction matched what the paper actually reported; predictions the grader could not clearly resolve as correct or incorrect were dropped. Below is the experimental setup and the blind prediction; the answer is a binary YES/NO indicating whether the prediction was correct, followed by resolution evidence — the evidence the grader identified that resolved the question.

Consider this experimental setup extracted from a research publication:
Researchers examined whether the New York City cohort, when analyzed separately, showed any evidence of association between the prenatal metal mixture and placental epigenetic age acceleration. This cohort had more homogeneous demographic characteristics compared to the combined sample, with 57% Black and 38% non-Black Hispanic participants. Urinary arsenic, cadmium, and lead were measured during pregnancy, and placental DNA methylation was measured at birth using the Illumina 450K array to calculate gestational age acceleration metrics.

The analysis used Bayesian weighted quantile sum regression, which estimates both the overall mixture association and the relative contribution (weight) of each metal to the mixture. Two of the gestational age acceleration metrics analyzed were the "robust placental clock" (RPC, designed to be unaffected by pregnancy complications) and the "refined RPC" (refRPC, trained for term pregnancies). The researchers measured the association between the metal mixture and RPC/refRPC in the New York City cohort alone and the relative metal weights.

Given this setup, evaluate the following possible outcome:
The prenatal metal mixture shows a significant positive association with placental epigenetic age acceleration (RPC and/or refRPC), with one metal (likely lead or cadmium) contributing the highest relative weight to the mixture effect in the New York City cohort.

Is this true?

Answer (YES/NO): NO